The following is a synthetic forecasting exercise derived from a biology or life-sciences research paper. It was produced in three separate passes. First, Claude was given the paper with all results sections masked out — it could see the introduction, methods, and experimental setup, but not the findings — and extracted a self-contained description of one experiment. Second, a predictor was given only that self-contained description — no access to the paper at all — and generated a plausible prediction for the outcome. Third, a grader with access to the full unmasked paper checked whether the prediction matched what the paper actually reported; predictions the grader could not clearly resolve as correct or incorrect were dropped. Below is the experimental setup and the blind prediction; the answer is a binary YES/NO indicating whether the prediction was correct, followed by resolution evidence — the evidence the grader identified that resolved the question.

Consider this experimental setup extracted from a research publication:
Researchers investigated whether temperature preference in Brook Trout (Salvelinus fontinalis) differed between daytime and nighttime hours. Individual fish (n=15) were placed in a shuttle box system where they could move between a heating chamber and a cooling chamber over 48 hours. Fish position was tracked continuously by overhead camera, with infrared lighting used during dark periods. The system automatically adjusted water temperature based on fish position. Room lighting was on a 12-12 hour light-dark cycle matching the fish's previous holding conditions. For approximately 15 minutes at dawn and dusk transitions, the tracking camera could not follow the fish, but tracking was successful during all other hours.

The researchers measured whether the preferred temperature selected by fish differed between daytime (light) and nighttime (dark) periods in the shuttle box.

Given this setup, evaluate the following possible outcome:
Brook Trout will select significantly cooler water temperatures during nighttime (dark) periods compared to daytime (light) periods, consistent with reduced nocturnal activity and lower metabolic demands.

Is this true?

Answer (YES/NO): NO